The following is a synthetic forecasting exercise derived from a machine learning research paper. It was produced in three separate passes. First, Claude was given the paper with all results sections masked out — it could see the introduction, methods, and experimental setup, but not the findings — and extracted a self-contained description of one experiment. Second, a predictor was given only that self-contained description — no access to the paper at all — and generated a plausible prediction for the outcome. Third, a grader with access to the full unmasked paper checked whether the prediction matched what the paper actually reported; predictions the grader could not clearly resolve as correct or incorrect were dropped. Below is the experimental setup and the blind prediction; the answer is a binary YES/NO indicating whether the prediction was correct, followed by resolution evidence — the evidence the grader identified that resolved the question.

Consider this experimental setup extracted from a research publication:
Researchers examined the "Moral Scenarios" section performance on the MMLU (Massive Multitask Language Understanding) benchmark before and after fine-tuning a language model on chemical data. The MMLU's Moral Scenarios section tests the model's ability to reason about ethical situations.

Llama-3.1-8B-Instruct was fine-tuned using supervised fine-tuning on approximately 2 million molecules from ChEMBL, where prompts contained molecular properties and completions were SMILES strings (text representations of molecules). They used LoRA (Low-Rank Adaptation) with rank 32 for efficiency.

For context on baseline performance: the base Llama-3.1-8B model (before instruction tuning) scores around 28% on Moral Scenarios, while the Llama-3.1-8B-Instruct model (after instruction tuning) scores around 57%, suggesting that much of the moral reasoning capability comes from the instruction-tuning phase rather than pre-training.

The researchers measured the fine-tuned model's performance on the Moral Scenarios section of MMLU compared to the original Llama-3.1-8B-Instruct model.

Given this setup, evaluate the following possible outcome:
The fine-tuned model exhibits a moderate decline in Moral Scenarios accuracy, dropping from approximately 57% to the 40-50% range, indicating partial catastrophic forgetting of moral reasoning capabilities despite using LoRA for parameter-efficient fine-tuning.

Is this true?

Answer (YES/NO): YES